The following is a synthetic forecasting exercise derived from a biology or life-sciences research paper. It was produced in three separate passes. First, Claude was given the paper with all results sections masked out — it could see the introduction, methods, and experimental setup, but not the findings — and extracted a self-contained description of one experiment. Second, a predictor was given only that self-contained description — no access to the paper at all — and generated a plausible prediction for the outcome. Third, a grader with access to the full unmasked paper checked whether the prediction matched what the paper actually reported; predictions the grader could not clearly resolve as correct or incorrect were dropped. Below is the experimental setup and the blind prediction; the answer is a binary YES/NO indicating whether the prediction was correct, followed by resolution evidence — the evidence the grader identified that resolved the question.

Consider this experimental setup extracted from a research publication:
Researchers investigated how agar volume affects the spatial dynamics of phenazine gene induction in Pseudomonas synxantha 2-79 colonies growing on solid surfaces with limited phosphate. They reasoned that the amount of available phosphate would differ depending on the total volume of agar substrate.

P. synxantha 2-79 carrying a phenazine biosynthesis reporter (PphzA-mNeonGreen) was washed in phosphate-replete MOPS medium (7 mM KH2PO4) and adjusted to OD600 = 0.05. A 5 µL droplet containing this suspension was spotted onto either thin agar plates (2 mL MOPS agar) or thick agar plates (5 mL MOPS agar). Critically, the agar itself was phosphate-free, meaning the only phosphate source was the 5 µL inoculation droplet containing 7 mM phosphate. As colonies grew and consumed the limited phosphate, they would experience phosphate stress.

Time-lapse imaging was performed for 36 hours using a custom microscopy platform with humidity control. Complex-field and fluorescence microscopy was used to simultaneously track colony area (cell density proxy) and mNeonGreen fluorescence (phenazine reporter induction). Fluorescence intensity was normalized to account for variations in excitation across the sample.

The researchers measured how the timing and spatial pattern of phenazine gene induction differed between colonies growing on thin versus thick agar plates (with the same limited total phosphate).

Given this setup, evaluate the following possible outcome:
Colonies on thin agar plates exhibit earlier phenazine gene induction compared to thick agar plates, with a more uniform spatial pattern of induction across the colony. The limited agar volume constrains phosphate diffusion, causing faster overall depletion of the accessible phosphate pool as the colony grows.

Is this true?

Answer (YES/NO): NO